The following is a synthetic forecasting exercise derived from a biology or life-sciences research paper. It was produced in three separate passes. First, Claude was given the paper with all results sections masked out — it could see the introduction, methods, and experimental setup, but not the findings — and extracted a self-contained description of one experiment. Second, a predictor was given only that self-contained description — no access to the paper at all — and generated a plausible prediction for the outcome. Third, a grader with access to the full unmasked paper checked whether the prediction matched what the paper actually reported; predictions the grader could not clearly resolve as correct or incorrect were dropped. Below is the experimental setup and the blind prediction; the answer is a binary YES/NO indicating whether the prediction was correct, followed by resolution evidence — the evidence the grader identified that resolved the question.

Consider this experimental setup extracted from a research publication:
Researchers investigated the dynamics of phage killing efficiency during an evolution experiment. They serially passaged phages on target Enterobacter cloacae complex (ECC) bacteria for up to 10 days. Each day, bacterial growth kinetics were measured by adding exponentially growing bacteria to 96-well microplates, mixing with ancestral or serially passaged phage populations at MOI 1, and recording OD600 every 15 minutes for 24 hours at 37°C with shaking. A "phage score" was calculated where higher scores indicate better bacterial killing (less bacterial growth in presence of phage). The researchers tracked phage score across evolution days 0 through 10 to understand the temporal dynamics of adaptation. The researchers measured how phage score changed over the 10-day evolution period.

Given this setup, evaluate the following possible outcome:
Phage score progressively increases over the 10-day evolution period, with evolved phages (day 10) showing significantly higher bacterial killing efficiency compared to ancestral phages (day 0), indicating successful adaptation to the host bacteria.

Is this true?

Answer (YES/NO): NO